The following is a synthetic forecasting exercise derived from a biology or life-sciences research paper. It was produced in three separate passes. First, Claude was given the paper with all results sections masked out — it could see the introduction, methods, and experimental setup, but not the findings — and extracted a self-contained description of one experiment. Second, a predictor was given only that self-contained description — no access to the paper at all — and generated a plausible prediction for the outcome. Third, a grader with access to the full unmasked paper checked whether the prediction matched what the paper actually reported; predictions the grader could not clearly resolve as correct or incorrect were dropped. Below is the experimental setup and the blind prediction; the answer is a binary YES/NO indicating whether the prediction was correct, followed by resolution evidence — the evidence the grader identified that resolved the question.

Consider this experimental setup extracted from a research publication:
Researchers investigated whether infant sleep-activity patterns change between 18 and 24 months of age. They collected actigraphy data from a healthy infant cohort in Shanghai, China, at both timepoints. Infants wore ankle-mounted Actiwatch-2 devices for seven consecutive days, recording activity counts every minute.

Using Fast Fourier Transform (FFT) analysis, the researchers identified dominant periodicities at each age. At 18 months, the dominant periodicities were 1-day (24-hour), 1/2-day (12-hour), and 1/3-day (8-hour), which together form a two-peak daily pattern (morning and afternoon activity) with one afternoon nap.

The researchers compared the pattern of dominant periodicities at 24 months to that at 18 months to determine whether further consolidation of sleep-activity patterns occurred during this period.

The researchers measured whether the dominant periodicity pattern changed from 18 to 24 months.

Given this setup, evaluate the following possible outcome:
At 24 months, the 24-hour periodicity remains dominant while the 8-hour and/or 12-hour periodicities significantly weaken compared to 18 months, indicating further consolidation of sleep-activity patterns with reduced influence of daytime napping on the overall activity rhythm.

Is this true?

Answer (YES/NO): NO